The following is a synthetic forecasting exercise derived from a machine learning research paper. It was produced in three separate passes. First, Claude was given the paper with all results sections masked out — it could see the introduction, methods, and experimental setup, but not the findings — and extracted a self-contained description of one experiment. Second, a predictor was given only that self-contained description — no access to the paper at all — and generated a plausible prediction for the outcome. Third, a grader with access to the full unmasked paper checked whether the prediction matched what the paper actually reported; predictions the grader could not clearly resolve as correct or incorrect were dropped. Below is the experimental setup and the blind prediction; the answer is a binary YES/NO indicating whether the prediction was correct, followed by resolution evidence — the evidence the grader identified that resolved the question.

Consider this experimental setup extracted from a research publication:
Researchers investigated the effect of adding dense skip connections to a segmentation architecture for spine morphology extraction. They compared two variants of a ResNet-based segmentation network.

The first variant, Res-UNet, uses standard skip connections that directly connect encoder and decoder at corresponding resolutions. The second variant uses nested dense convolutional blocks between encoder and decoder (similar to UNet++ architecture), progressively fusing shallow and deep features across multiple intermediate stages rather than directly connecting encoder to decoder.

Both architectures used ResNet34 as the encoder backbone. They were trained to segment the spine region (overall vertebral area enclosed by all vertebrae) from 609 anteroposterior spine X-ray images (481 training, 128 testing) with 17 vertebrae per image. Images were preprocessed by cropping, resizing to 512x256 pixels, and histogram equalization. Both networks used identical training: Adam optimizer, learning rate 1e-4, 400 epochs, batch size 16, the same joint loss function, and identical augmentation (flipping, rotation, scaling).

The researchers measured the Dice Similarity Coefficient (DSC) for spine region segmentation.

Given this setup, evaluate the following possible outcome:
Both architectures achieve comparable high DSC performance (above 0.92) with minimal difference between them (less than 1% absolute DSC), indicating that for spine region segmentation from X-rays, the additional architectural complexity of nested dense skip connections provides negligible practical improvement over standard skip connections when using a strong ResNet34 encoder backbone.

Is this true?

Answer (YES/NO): NO